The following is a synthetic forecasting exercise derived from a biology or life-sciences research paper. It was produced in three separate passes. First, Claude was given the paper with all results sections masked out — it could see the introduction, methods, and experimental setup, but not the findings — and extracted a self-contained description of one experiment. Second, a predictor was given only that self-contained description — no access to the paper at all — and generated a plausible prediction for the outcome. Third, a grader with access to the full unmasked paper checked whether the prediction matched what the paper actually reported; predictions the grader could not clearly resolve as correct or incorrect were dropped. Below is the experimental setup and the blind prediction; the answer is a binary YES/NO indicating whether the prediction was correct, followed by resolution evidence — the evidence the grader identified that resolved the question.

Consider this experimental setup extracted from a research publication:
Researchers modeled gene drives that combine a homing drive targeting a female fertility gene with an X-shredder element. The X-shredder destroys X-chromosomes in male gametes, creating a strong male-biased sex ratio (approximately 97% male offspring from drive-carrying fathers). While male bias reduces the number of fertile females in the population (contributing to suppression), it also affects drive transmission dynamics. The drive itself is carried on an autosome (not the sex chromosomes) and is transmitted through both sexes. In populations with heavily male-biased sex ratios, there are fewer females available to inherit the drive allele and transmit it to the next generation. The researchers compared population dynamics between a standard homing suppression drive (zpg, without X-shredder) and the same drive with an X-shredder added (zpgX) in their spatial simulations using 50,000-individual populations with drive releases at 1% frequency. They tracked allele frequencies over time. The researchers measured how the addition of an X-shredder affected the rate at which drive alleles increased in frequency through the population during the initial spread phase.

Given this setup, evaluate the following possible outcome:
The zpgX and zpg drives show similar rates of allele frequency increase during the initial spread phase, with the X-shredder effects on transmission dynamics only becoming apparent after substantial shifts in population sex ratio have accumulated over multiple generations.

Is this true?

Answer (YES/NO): NO